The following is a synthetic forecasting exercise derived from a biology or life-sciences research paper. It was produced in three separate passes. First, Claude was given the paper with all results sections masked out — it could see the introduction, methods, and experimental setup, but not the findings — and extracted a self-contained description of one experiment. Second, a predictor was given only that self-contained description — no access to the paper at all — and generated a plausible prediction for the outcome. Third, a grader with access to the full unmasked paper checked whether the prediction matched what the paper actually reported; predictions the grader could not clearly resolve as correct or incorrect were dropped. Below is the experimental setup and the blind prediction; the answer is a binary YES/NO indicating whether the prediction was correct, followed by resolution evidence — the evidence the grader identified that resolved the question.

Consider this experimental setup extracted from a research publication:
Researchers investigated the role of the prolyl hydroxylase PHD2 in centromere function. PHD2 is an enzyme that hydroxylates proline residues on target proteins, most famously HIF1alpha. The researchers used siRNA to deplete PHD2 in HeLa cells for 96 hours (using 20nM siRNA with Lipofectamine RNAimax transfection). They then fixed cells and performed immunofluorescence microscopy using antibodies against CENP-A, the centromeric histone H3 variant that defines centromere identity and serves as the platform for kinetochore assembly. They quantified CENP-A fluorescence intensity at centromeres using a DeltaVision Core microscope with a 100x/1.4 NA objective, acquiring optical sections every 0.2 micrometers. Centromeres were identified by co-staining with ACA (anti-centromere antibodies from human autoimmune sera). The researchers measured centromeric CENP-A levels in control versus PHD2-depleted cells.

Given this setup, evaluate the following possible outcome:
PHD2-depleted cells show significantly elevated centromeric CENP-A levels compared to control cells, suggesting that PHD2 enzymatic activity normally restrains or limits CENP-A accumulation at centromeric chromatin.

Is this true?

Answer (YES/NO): NO